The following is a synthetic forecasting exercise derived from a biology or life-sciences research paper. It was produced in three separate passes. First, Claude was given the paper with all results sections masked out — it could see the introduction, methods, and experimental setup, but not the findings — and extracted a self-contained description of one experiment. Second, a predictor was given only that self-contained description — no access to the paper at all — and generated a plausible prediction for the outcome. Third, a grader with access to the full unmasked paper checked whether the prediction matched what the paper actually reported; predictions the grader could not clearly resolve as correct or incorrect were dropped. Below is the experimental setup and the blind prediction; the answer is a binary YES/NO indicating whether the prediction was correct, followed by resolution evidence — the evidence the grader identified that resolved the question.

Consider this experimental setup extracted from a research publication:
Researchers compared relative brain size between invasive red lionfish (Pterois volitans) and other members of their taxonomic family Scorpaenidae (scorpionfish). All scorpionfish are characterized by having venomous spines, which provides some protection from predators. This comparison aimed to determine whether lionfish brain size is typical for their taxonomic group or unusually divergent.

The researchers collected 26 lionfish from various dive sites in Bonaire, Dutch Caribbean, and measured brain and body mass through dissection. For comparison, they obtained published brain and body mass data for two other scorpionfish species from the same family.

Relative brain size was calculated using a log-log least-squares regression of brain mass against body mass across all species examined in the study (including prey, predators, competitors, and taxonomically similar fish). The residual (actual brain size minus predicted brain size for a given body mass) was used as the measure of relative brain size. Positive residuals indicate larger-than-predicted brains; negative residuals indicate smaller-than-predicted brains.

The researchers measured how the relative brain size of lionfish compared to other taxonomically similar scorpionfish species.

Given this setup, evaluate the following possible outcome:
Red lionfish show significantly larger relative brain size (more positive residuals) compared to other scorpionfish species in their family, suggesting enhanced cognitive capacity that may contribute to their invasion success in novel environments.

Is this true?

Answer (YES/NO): NO